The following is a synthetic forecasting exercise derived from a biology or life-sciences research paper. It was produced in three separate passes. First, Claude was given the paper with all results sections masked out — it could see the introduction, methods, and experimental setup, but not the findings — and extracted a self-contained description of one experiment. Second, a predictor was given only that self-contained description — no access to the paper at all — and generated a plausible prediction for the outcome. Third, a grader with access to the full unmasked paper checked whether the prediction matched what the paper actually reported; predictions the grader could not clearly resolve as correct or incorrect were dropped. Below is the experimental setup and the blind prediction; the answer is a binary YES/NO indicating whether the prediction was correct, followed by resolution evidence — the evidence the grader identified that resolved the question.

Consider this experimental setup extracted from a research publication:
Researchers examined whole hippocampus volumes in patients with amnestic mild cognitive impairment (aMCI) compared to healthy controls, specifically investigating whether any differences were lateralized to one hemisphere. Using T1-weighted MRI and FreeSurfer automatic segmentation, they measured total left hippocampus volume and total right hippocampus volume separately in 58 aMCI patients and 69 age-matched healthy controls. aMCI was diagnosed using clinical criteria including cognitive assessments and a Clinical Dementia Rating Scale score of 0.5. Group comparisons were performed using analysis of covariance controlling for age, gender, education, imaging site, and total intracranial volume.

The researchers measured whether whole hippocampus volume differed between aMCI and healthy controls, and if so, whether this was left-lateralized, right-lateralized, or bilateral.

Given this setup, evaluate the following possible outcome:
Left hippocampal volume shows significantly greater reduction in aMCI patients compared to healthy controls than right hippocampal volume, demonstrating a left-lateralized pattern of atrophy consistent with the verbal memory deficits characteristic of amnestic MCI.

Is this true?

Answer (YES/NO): NO